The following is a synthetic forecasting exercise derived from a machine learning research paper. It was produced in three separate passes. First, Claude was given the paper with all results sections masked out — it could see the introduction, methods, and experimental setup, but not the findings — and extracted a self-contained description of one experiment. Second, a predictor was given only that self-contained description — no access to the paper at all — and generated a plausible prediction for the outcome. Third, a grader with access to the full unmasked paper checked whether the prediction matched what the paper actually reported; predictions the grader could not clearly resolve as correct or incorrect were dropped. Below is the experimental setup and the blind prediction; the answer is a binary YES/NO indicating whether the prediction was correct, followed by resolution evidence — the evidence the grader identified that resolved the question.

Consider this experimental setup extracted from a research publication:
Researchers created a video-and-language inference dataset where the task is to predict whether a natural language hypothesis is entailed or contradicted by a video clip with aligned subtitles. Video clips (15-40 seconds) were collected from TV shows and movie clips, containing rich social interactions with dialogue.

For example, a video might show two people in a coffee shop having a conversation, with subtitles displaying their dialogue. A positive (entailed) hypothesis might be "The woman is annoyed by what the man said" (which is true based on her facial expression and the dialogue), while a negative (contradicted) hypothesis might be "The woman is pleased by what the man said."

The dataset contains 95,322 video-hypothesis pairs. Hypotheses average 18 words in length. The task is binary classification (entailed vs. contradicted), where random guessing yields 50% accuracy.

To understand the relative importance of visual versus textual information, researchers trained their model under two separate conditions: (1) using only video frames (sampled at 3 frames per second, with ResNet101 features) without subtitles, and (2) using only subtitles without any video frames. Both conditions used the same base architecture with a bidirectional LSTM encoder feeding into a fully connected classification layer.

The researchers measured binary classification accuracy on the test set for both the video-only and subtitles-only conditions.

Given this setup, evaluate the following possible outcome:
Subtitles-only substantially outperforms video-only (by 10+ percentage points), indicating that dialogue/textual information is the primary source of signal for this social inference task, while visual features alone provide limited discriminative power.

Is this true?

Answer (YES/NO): NO